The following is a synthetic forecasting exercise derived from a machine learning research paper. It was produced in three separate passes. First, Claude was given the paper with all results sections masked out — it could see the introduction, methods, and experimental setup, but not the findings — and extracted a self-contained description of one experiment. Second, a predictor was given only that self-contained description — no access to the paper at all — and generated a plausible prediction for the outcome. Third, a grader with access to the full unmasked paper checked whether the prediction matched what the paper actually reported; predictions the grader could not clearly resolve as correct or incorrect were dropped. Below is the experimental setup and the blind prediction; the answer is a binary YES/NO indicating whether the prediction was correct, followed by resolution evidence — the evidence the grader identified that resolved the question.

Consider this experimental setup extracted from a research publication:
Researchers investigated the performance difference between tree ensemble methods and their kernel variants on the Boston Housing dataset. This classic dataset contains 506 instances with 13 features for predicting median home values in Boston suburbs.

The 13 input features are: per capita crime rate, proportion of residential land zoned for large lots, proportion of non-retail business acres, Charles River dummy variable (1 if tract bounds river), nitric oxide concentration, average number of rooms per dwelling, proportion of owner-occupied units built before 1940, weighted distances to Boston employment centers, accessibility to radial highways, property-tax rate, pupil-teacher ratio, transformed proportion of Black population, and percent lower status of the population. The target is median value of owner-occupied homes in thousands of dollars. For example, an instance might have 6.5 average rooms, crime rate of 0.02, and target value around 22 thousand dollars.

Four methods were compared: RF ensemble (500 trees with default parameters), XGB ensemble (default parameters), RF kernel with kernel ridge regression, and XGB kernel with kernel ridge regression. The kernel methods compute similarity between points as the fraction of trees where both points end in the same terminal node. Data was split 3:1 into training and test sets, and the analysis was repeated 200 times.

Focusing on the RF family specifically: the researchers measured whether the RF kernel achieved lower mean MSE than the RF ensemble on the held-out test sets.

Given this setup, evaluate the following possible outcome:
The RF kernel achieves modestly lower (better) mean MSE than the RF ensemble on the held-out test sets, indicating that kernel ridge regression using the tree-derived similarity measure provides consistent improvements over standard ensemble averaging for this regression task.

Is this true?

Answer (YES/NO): YES